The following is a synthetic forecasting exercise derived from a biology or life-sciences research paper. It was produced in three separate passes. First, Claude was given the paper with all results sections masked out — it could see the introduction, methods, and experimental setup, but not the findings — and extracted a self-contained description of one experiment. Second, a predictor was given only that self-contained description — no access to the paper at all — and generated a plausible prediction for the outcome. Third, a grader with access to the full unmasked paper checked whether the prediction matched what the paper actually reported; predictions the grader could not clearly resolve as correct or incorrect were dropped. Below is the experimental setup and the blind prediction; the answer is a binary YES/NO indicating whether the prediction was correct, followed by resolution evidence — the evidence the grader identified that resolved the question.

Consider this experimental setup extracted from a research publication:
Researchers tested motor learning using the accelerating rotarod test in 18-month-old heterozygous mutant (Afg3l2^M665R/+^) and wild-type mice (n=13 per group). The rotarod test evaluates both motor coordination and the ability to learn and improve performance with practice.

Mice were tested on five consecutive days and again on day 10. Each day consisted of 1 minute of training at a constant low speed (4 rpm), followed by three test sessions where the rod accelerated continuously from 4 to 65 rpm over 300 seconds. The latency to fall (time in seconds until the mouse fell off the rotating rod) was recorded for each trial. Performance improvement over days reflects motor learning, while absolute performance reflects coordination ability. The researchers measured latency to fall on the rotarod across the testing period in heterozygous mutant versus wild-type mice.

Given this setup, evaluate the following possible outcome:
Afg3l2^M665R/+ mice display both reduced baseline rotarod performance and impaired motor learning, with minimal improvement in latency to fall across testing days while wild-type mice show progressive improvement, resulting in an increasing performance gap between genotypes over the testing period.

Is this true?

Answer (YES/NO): NO